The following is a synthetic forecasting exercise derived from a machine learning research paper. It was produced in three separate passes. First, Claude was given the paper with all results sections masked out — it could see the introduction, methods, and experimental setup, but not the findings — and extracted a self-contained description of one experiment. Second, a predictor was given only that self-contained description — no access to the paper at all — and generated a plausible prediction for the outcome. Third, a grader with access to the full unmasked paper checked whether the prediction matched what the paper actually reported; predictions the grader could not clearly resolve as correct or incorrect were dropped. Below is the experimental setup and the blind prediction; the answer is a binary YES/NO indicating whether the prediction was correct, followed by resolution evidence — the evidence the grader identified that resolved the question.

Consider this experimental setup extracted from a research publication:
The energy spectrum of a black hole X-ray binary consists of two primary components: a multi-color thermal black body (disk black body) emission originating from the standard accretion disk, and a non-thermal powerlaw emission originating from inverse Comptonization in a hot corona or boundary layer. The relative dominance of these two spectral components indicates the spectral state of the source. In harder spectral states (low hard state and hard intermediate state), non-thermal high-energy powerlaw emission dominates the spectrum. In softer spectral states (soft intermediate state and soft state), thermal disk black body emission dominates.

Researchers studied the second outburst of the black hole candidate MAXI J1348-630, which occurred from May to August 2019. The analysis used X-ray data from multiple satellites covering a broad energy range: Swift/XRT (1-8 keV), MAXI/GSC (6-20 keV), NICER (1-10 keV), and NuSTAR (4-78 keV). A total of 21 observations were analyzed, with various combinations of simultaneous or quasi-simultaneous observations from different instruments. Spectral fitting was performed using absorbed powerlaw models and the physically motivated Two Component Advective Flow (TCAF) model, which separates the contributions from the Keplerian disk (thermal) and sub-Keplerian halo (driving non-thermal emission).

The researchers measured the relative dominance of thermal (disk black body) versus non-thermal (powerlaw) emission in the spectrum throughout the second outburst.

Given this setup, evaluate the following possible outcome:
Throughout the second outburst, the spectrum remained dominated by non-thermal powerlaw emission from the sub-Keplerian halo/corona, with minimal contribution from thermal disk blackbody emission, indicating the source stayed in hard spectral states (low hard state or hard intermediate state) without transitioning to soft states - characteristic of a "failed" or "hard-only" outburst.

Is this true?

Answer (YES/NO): YES